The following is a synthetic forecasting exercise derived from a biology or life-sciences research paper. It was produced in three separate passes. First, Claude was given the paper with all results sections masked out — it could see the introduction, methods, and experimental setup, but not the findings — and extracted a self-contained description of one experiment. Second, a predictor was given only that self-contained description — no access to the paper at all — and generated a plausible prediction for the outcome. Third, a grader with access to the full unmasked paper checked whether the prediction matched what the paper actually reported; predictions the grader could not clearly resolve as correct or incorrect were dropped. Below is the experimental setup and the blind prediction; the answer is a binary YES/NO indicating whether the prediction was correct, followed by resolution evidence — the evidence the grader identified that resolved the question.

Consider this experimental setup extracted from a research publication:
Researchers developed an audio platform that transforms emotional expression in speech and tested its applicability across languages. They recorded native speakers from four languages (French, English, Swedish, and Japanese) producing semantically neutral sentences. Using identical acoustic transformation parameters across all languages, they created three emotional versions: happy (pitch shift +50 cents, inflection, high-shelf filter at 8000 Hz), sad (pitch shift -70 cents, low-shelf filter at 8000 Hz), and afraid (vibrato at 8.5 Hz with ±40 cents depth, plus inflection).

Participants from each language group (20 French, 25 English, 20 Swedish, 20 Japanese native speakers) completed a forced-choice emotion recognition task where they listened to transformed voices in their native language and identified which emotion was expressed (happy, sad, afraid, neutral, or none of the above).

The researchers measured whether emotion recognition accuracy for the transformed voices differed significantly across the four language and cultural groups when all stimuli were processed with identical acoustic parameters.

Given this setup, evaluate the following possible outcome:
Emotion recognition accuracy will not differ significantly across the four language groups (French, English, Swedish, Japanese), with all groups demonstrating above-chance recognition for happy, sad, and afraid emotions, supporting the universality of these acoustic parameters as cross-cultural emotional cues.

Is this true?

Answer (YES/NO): NO